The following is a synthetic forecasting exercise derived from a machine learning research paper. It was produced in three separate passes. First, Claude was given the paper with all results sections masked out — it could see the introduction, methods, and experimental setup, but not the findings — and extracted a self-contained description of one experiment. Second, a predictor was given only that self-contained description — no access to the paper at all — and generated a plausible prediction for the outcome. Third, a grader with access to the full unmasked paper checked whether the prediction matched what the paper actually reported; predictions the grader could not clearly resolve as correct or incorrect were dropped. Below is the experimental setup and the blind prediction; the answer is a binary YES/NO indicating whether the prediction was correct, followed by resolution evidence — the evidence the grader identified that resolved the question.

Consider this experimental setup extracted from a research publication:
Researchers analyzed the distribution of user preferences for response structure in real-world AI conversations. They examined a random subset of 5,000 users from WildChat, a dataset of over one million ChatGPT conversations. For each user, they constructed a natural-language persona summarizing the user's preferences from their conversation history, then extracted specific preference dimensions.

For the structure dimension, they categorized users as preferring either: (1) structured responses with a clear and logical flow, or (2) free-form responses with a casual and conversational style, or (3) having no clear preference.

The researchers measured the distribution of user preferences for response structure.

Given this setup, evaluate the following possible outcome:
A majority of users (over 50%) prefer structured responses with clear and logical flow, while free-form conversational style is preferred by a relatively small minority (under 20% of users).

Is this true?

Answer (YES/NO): YES